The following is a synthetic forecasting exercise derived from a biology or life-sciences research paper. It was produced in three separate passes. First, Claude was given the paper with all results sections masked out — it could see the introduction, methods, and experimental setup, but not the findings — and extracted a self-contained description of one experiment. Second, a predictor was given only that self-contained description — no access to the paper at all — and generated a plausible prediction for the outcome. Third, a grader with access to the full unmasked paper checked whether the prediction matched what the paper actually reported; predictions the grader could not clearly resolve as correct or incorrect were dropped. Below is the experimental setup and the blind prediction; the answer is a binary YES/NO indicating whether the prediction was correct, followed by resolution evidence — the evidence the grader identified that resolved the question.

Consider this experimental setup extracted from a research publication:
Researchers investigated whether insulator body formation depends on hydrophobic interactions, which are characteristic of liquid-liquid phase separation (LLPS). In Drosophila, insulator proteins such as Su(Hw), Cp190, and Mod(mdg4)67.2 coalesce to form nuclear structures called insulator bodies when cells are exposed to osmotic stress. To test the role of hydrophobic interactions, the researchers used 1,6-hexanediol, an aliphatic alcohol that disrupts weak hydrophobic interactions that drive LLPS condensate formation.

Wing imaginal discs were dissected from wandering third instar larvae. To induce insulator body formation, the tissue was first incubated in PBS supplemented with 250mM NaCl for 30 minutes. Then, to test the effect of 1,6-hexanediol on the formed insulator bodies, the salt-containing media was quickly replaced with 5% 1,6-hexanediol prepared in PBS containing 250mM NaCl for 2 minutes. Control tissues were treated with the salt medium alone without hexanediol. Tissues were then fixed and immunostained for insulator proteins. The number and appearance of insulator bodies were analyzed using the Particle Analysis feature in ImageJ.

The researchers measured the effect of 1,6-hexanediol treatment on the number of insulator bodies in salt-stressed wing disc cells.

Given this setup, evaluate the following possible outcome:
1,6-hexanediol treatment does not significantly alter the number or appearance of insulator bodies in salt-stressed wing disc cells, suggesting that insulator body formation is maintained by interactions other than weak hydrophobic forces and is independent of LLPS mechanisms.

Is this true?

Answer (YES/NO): NO